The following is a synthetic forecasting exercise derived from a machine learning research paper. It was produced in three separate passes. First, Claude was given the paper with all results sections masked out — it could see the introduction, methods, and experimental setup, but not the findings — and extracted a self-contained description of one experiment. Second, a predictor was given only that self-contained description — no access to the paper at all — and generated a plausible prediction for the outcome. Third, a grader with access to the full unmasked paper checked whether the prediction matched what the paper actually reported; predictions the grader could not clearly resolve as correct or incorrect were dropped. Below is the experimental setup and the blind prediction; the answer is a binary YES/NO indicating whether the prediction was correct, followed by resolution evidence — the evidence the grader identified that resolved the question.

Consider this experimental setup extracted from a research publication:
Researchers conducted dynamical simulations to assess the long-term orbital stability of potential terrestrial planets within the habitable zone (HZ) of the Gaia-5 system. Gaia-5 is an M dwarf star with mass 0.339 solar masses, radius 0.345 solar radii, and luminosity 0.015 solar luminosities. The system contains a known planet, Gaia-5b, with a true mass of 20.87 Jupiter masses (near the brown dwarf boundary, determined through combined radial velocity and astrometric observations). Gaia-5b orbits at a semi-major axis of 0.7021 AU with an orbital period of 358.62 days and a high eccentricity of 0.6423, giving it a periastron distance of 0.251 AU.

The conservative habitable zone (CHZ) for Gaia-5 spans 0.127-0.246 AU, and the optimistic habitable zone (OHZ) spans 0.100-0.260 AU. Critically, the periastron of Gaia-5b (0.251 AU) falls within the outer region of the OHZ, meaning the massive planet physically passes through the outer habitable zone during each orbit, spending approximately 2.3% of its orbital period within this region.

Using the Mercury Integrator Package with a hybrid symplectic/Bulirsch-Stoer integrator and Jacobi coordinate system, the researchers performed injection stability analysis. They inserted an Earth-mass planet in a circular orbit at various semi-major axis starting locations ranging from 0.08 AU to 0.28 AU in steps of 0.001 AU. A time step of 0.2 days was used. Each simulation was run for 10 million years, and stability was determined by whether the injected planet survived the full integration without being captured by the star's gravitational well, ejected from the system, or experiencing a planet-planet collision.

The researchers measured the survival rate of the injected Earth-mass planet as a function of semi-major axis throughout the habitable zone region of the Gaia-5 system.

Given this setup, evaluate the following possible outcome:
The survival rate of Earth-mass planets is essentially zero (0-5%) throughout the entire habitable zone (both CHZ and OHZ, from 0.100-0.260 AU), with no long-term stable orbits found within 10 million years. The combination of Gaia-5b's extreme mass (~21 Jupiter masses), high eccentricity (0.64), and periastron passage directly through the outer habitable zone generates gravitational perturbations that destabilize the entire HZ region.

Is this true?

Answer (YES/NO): YES